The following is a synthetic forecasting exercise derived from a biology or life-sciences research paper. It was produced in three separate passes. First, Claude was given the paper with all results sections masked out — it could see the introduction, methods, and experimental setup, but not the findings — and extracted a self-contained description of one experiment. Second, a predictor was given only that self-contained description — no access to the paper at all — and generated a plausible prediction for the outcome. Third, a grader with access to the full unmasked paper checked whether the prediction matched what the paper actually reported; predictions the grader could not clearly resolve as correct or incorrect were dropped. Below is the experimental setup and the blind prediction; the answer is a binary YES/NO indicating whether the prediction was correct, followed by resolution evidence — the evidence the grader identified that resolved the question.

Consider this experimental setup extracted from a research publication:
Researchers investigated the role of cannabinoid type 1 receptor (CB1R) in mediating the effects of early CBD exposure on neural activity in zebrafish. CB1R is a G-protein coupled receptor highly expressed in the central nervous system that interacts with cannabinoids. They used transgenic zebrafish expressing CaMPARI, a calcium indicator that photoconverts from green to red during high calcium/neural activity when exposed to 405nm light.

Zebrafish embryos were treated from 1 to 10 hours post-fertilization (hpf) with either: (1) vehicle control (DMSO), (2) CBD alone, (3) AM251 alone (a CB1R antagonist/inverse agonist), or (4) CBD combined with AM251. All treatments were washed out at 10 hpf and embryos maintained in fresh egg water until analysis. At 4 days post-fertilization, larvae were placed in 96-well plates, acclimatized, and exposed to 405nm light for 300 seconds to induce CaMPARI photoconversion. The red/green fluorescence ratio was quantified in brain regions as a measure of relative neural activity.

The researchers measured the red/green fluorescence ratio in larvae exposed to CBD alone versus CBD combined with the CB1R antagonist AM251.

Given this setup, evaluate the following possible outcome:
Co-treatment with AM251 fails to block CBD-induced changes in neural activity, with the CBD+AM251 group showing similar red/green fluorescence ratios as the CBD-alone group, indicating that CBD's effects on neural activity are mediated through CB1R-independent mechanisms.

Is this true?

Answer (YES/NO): NO